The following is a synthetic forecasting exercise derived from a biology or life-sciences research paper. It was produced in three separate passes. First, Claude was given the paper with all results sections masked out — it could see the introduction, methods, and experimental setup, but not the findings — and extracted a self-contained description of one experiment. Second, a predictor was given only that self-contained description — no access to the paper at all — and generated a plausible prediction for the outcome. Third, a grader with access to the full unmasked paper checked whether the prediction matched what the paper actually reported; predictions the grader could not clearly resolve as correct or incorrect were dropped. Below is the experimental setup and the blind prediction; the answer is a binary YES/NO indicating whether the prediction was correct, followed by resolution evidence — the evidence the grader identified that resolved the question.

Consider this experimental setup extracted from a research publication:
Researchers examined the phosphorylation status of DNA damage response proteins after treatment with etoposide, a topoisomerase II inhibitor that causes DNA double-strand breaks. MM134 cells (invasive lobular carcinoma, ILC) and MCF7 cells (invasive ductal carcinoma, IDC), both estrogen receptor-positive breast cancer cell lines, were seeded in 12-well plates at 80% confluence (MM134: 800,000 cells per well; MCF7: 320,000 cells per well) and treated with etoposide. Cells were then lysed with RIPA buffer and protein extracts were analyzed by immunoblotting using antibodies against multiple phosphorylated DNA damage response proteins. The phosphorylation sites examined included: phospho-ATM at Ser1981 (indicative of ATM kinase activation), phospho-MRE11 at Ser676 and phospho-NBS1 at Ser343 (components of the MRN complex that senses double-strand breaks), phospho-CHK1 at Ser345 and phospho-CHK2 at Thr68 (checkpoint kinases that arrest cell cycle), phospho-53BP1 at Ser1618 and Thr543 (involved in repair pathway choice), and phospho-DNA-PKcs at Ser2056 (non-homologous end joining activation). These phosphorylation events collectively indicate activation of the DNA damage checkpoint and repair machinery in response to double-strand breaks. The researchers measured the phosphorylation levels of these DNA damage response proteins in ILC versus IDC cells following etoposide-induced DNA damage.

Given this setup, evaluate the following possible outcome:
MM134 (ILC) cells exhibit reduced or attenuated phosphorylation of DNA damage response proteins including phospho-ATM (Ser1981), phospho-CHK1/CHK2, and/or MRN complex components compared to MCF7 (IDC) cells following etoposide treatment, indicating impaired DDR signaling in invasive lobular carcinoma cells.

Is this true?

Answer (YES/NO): NO